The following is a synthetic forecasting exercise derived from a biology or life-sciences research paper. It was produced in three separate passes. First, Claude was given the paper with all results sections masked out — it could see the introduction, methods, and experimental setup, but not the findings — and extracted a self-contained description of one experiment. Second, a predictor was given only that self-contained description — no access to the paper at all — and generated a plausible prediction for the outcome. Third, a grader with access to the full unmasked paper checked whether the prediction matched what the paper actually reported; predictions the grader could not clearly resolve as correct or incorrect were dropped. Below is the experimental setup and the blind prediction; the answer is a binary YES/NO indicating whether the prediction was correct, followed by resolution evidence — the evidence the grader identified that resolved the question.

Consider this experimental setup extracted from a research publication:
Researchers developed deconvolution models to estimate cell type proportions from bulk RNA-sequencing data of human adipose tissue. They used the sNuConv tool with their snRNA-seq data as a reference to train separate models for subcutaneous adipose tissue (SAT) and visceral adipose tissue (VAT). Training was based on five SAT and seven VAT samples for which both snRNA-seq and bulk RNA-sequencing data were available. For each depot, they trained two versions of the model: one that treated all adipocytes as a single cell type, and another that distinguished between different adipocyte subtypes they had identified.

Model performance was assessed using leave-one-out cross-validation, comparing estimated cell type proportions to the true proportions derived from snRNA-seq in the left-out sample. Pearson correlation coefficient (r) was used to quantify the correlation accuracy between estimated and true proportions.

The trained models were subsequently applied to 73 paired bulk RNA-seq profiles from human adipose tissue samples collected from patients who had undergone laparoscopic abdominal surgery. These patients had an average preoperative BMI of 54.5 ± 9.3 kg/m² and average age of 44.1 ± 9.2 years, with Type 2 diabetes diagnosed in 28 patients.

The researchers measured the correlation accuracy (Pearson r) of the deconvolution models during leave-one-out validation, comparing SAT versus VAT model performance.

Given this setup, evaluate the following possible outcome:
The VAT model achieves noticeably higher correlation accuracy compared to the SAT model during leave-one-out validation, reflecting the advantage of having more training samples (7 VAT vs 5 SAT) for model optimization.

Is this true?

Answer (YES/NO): NO